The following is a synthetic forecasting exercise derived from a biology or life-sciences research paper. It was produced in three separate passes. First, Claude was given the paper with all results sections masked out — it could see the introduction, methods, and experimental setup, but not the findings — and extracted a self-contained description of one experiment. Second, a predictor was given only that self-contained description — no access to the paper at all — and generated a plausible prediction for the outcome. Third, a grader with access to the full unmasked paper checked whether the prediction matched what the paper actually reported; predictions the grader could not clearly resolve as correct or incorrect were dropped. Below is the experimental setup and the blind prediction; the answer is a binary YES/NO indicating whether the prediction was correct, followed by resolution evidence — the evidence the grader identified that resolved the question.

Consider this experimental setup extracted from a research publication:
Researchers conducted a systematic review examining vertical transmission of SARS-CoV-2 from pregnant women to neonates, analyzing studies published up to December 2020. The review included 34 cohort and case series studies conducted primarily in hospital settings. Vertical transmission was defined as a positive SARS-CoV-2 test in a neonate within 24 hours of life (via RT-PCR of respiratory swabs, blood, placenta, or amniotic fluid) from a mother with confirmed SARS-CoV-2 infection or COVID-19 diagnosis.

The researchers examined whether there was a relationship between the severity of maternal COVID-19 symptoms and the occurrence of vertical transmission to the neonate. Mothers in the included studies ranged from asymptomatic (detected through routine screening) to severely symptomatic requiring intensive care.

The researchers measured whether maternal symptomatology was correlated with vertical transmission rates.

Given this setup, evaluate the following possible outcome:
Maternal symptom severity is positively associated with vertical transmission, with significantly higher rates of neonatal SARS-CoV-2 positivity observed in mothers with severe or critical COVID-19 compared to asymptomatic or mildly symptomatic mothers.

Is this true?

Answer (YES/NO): NO